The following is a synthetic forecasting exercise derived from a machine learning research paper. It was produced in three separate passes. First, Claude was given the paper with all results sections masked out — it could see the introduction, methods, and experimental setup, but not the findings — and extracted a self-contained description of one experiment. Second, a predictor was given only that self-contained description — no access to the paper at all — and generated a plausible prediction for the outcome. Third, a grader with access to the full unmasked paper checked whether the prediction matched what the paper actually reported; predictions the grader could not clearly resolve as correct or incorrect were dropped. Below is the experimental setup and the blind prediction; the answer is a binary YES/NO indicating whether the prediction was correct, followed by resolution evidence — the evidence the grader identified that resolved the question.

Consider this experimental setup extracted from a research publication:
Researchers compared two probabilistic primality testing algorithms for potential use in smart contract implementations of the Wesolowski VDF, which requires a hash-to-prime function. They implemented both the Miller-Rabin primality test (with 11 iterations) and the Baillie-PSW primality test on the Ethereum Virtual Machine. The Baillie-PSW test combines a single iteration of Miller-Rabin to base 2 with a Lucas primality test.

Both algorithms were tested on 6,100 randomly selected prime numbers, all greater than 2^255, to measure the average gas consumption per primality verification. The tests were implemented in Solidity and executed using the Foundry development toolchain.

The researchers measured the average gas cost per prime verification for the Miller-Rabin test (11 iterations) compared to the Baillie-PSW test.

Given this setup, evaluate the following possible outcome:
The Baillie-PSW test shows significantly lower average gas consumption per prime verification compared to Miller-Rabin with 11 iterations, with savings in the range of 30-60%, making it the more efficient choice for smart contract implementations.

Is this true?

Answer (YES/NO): NO